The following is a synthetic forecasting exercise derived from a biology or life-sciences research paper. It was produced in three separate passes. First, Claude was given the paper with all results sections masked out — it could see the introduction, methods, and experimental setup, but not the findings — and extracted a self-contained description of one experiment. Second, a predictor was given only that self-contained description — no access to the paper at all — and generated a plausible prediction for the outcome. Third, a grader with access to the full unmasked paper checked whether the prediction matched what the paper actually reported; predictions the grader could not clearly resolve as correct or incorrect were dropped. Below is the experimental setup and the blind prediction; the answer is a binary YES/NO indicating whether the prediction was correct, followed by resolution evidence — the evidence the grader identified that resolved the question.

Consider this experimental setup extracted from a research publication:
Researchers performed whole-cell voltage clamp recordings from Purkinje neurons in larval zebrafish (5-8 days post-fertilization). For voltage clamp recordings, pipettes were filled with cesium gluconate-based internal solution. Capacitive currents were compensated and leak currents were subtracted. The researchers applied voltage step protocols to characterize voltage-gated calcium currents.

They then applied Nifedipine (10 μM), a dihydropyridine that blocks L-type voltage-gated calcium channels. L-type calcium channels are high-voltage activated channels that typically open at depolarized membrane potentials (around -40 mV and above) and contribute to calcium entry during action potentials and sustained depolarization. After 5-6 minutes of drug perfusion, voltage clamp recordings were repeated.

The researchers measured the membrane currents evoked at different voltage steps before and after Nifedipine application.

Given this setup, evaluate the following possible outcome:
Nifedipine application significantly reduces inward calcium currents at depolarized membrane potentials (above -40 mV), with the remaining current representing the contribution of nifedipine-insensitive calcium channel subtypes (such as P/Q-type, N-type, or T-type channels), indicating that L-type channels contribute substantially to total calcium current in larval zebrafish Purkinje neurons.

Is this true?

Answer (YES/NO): YES